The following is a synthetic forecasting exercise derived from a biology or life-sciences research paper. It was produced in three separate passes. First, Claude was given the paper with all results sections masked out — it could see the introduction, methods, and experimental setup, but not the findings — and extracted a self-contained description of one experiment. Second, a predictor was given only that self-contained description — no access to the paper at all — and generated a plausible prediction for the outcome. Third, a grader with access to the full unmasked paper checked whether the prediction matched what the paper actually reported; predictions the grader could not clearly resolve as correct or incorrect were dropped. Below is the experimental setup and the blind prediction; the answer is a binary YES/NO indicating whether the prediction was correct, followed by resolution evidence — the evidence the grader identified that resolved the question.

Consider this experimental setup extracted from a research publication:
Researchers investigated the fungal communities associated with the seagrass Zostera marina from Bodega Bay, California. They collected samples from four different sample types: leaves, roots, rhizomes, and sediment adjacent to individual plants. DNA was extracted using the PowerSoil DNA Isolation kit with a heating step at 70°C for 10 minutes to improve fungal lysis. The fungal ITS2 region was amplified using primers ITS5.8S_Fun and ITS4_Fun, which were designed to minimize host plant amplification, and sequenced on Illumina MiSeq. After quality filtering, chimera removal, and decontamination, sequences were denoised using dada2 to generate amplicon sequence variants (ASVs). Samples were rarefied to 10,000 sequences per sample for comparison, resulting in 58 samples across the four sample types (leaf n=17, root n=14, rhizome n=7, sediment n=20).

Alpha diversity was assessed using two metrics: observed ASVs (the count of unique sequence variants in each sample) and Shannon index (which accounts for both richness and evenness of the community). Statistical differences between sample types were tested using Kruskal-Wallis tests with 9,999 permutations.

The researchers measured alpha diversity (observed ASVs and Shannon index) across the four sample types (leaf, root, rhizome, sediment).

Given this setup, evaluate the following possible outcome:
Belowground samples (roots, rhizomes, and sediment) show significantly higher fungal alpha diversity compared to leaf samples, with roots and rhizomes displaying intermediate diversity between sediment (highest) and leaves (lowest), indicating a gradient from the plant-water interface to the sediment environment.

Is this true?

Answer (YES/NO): NO